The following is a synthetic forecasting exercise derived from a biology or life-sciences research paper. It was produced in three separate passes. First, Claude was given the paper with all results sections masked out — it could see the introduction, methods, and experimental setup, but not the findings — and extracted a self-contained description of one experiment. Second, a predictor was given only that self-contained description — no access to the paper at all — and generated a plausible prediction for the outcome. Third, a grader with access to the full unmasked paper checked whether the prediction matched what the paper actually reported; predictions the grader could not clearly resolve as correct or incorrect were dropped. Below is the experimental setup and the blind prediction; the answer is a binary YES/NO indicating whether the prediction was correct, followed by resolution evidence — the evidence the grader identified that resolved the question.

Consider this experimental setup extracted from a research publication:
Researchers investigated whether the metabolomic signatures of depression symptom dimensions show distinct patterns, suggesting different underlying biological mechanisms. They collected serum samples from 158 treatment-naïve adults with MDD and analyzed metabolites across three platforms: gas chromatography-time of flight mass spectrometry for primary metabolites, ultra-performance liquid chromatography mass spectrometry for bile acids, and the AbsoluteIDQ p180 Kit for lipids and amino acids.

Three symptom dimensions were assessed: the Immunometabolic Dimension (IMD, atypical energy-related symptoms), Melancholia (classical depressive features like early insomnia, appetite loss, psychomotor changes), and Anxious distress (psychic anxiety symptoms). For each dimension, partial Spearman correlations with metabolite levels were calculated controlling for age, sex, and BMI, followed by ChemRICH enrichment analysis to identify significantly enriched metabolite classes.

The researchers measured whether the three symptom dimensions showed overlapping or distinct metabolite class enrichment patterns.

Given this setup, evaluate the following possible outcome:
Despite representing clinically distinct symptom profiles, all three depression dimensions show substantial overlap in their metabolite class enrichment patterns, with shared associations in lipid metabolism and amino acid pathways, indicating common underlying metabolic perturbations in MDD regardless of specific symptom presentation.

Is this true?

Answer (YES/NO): NO